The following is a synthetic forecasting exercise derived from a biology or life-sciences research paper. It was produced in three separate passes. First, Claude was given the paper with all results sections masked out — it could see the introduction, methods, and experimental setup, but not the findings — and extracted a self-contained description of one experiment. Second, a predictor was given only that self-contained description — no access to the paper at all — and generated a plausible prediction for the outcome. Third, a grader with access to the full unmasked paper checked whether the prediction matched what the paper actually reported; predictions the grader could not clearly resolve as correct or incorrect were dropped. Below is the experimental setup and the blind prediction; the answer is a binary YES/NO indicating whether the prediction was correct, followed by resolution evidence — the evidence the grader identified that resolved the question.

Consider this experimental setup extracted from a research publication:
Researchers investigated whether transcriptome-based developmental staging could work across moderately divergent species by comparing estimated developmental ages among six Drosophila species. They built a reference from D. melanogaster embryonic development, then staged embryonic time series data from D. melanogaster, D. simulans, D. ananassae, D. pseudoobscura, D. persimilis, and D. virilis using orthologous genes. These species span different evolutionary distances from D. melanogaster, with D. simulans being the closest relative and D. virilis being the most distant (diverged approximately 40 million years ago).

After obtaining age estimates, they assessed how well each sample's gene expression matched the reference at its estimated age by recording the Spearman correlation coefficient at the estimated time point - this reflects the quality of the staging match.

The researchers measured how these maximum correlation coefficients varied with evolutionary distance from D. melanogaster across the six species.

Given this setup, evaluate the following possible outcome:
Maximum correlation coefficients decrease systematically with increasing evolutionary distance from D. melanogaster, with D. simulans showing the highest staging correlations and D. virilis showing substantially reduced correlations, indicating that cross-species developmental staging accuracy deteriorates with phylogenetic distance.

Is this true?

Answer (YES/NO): NO